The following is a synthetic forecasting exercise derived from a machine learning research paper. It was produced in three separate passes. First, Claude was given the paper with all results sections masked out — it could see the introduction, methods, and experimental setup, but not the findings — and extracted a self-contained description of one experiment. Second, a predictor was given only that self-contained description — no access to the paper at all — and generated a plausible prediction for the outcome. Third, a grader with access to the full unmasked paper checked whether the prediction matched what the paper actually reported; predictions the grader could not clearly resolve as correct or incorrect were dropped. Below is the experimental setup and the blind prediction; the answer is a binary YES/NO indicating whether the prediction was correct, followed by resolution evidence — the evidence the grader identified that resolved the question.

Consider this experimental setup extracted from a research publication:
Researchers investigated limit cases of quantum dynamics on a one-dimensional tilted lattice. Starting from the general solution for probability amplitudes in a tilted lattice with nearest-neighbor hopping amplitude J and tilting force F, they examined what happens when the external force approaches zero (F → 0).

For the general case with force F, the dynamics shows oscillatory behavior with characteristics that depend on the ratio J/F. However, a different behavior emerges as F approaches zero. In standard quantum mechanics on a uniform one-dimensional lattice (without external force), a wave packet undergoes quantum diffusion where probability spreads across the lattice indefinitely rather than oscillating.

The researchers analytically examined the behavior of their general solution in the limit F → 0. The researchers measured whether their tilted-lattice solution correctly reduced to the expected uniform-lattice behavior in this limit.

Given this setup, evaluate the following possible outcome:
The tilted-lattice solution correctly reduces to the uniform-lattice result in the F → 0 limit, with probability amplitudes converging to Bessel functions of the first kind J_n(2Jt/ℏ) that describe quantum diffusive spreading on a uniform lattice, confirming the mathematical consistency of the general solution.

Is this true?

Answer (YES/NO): YES